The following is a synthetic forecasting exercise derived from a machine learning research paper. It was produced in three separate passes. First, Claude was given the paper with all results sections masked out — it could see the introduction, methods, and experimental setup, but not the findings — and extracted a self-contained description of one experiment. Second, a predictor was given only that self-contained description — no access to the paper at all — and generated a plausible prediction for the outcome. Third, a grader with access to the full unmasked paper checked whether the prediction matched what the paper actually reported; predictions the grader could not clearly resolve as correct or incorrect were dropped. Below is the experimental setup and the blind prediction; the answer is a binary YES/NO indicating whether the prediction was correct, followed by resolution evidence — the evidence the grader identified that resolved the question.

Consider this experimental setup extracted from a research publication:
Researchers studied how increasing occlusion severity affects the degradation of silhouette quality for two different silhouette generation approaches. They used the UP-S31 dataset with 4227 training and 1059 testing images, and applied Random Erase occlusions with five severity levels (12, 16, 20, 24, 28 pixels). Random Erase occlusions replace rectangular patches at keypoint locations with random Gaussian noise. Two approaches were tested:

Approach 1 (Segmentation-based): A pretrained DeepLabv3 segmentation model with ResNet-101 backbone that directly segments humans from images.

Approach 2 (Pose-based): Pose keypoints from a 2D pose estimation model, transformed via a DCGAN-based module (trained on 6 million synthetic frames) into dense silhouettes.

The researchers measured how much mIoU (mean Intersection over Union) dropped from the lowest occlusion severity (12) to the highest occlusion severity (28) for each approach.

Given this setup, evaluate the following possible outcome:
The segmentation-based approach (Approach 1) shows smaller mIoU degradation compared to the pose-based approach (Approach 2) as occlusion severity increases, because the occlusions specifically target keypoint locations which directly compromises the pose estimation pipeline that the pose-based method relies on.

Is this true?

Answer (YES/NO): NO